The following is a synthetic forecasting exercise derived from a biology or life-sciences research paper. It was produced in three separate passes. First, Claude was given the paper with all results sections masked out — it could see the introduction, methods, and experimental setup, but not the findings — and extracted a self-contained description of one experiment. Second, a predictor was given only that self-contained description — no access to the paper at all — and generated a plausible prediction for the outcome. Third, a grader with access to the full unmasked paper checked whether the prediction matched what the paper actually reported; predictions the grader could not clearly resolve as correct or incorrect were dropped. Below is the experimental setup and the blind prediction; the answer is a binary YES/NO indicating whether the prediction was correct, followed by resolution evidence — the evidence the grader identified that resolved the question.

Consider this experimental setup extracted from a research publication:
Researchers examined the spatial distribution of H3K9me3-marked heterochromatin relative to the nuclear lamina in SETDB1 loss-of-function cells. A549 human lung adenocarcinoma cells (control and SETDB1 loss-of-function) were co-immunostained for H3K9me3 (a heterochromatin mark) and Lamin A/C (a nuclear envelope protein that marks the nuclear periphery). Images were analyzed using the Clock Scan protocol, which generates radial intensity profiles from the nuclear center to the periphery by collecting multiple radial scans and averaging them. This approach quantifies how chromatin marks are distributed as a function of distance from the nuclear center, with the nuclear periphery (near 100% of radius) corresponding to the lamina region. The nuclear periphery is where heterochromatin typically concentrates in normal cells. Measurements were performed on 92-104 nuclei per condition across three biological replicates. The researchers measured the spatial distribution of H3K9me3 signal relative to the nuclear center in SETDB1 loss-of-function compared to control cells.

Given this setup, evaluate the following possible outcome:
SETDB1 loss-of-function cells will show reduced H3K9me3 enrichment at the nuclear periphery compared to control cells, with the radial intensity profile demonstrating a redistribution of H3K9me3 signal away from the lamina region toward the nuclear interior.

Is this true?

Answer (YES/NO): NO